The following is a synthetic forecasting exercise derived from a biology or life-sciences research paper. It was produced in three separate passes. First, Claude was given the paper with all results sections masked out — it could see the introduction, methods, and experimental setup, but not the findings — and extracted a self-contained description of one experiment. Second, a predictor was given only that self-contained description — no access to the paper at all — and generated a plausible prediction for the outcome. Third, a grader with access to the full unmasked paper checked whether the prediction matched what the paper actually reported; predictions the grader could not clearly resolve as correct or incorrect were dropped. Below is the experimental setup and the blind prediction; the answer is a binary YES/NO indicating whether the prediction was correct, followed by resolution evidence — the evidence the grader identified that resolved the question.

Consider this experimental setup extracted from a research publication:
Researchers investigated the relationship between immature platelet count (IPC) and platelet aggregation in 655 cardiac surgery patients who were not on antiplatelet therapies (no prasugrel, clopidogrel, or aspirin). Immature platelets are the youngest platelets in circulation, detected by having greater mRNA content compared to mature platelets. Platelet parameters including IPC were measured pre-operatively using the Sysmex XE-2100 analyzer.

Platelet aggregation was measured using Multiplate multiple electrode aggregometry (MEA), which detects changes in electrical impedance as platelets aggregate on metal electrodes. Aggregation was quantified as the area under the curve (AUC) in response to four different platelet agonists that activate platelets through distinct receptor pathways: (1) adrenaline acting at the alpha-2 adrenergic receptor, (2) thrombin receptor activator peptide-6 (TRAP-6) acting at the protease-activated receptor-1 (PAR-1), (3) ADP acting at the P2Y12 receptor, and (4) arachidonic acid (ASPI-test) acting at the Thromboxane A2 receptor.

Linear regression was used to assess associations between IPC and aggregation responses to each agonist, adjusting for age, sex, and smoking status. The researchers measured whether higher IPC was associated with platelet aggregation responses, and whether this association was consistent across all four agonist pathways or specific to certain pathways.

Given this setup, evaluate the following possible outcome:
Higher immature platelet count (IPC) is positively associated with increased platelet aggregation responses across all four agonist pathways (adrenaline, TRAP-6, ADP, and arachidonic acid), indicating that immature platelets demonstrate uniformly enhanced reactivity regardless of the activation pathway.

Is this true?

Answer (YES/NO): NO